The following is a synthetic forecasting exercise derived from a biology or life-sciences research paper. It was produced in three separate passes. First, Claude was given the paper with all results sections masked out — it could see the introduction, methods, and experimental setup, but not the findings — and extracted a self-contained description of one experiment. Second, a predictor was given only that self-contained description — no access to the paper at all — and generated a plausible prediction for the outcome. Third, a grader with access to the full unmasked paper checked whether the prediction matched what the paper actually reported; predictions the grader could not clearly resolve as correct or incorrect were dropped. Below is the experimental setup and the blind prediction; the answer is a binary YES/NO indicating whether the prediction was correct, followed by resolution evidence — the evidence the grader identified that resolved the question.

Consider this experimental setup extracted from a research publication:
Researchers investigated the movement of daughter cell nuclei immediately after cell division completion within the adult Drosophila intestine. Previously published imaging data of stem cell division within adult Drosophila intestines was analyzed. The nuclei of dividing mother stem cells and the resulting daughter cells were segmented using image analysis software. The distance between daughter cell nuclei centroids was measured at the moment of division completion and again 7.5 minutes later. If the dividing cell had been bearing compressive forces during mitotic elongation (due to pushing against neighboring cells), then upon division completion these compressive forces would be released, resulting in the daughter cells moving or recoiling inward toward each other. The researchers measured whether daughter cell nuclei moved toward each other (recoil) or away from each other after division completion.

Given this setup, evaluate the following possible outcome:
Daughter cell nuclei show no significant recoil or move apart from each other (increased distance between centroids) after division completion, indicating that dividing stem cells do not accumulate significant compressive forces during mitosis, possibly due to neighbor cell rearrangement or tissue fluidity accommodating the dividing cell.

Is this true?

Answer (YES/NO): NO